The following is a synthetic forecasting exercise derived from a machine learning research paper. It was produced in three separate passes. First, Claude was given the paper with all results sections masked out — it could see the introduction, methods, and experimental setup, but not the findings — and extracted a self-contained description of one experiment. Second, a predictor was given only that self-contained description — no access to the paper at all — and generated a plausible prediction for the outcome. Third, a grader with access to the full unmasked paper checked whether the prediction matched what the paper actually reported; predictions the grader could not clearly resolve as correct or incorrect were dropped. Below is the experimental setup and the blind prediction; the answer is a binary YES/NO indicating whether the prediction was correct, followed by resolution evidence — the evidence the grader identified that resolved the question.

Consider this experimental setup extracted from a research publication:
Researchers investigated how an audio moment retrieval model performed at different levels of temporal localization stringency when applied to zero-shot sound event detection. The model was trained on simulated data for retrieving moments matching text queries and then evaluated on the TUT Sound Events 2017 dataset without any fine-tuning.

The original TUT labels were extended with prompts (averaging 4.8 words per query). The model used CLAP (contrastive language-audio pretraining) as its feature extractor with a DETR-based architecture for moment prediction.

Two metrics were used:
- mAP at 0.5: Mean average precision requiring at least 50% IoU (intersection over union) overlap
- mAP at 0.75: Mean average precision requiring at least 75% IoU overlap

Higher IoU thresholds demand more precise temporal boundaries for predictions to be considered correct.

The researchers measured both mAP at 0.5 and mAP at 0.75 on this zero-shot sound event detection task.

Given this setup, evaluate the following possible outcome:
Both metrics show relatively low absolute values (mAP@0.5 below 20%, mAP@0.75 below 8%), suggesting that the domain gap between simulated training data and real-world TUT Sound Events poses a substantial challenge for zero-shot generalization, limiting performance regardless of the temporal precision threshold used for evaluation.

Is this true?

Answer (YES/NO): YES